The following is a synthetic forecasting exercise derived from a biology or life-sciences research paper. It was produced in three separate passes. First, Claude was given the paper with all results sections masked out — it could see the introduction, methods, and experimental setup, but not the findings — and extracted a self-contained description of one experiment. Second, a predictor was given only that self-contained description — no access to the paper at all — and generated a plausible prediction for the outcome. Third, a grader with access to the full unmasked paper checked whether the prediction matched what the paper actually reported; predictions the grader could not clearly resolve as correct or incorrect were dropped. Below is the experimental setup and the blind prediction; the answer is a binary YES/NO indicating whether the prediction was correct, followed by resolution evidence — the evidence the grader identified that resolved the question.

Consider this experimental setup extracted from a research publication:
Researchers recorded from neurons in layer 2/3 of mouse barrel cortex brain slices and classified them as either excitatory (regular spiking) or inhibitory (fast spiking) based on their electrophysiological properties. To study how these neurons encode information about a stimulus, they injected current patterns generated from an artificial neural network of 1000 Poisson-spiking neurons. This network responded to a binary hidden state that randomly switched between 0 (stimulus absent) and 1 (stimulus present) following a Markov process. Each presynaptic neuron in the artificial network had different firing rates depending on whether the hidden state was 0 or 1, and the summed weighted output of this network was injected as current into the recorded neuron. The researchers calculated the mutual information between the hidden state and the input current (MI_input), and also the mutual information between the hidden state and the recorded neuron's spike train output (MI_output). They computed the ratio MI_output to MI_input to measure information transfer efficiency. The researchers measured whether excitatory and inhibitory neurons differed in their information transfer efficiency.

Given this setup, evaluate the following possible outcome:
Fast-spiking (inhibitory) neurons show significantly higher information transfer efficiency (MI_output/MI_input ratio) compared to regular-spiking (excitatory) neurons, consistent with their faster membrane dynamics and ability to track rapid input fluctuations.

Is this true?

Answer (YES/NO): YES